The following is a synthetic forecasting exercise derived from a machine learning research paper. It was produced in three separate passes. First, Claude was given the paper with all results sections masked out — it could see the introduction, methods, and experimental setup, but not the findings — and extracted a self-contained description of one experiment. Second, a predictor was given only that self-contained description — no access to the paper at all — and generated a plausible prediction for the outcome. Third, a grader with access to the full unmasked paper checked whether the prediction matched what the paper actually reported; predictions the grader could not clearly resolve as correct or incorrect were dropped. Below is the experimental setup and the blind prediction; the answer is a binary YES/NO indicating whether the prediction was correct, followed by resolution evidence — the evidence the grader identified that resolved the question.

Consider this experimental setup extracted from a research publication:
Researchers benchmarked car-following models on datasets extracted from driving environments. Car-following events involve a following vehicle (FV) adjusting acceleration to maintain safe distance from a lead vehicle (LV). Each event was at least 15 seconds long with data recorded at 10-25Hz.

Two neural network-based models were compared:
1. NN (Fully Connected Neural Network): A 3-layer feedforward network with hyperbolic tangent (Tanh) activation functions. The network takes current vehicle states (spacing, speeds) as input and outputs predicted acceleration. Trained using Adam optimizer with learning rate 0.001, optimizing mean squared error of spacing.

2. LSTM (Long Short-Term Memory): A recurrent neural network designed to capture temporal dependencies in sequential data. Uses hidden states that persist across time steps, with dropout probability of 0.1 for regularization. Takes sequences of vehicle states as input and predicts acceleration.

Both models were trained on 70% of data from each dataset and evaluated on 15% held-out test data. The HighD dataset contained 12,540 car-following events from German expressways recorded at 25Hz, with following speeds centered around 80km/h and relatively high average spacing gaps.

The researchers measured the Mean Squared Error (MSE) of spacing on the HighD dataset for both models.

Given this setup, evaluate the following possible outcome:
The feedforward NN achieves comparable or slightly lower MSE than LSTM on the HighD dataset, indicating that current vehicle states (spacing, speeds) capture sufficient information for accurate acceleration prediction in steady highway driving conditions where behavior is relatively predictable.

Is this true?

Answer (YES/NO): NO